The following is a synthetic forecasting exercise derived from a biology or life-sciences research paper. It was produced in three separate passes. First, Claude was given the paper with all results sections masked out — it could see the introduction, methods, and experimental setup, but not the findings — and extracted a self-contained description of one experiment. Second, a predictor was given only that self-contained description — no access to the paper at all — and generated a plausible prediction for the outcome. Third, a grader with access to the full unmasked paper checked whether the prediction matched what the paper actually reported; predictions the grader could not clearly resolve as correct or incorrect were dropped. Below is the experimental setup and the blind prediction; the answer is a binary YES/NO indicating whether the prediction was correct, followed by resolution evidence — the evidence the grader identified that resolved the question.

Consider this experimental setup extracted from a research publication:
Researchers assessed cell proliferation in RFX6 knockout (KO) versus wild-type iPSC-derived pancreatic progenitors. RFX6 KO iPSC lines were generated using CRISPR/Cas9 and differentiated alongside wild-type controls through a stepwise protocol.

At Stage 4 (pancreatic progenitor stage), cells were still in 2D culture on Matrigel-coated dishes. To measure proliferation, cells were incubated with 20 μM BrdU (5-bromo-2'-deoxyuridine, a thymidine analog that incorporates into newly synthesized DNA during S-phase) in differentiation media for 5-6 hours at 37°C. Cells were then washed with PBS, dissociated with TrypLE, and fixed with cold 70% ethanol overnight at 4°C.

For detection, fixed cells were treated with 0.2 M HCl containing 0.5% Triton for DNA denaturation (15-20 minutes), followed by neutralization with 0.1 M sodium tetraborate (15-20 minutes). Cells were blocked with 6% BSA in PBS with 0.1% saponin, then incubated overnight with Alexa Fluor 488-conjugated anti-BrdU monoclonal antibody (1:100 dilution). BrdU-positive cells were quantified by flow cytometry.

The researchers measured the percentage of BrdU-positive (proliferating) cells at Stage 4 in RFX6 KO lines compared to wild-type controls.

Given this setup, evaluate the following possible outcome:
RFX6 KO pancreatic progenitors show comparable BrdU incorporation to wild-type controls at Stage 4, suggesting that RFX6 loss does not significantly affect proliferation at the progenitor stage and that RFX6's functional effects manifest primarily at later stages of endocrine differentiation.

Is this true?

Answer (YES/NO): YES